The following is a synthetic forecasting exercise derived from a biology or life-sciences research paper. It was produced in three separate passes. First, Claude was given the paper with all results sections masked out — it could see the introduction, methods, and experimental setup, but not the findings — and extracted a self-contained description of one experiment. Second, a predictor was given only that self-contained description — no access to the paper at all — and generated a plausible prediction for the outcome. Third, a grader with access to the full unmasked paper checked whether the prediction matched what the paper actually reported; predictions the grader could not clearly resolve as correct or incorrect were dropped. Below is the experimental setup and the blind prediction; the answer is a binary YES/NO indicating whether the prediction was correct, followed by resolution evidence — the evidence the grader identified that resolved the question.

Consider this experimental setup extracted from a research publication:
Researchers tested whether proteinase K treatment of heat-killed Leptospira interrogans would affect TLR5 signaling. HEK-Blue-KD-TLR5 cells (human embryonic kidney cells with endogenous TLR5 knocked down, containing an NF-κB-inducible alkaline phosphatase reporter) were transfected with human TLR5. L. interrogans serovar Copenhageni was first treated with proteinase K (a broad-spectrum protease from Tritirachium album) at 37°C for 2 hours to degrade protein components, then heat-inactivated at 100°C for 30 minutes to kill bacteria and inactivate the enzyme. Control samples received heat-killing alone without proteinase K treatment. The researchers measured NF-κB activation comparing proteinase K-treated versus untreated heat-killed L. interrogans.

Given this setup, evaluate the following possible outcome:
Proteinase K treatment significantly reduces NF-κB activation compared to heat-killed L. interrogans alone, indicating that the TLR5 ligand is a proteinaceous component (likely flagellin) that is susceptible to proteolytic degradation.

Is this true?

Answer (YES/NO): YES